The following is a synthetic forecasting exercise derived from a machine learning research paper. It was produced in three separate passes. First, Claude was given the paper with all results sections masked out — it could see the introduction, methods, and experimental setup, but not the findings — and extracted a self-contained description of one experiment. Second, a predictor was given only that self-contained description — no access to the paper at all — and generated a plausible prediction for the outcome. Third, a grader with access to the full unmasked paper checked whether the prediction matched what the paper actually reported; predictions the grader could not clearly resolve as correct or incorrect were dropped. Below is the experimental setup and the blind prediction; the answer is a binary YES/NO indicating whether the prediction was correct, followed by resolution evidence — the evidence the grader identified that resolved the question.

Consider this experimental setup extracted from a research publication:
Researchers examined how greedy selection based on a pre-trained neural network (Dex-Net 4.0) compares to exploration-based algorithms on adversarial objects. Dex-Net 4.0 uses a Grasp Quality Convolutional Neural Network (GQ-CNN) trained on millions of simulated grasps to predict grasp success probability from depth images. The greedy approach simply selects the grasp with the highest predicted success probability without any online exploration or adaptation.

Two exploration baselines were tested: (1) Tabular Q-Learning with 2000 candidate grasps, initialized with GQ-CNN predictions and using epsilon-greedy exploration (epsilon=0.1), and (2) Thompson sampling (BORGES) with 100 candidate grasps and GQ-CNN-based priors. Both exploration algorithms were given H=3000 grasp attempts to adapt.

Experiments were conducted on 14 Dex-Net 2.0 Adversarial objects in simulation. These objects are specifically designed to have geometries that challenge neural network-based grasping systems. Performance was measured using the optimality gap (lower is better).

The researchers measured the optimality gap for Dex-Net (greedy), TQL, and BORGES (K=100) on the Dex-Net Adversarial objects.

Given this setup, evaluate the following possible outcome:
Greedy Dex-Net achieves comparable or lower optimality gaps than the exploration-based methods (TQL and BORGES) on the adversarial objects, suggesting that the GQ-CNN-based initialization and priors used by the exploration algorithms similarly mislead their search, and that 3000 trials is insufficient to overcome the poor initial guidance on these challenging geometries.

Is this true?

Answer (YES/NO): NO